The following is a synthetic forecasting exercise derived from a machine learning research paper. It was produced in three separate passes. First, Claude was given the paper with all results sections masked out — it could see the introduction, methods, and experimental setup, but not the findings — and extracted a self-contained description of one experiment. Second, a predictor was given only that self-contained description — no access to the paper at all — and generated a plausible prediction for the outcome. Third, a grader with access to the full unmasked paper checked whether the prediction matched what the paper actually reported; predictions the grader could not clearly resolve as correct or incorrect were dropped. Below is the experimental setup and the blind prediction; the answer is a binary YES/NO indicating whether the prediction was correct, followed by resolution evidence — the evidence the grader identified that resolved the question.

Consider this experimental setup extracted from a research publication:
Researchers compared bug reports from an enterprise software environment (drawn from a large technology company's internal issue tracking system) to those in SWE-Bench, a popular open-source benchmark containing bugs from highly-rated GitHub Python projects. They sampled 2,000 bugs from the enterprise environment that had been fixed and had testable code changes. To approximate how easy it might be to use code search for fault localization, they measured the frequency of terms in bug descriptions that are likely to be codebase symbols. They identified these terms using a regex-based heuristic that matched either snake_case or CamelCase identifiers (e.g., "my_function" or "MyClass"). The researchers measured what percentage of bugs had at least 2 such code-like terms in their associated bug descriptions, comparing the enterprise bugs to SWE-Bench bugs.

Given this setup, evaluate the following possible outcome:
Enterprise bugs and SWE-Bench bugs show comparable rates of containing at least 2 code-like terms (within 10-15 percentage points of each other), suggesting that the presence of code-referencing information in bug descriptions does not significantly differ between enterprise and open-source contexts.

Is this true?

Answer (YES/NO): NO